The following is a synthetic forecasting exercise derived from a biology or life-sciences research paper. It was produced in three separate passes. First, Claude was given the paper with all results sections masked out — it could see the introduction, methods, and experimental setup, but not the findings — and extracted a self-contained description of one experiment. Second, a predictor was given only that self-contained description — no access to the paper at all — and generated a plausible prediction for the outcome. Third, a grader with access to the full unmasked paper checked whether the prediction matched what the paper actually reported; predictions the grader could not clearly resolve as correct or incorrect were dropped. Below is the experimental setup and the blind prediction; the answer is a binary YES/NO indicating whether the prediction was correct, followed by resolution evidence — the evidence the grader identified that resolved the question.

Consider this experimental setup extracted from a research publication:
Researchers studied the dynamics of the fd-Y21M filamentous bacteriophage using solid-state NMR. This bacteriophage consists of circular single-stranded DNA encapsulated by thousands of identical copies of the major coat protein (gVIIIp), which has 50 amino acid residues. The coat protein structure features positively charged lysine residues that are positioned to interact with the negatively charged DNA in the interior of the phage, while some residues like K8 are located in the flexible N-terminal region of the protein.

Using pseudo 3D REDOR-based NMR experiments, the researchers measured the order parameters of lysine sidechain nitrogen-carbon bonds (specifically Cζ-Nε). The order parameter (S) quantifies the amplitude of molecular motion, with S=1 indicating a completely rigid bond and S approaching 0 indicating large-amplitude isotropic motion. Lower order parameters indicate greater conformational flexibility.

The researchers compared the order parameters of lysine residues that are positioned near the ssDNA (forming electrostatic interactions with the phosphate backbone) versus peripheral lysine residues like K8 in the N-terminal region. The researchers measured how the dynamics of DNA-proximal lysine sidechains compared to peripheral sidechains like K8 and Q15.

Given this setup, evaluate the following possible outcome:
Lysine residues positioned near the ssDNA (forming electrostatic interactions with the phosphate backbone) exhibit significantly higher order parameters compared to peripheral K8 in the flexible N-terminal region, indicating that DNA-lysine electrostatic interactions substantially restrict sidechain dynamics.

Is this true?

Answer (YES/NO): YES